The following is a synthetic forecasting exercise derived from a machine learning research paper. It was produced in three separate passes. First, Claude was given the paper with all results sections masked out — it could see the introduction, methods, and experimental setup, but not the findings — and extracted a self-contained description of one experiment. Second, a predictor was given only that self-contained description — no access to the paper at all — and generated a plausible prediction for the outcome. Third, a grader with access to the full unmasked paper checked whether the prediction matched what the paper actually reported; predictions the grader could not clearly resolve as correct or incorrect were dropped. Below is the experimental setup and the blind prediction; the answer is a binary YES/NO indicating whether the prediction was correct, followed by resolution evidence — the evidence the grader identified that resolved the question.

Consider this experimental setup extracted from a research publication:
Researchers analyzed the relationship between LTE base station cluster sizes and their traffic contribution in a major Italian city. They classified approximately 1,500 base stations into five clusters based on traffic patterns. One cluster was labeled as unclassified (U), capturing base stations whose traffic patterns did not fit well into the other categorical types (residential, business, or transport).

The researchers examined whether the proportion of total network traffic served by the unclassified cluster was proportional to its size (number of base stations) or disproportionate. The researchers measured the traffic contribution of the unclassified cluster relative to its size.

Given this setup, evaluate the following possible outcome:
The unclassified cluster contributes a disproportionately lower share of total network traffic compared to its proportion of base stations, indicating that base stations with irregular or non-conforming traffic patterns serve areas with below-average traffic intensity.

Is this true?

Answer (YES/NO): YES